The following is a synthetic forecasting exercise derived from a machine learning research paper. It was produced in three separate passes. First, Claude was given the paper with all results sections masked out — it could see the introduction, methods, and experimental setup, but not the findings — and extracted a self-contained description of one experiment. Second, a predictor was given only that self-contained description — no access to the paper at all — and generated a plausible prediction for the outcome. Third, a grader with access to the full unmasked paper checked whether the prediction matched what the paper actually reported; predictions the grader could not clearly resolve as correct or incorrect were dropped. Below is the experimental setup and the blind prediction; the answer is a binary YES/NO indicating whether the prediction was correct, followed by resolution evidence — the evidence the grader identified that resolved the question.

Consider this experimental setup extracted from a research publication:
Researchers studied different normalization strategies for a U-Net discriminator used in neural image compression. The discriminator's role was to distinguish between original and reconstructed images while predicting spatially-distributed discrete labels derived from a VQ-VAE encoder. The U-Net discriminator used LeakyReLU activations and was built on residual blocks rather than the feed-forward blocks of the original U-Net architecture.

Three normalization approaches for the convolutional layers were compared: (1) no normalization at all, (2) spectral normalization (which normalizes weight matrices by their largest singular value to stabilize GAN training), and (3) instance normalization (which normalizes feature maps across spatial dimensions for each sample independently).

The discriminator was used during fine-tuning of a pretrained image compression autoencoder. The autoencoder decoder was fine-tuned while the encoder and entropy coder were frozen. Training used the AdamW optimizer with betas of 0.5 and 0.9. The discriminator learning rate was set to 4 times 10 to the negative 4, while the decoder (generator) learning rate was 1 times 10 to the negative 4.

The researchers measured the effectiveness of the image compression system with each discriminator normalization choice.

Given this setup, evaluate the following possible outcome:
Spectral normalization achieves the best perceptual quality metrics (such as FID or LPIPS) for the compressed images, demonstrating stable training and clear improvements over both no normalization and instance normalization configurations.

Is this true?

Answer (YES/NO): NO